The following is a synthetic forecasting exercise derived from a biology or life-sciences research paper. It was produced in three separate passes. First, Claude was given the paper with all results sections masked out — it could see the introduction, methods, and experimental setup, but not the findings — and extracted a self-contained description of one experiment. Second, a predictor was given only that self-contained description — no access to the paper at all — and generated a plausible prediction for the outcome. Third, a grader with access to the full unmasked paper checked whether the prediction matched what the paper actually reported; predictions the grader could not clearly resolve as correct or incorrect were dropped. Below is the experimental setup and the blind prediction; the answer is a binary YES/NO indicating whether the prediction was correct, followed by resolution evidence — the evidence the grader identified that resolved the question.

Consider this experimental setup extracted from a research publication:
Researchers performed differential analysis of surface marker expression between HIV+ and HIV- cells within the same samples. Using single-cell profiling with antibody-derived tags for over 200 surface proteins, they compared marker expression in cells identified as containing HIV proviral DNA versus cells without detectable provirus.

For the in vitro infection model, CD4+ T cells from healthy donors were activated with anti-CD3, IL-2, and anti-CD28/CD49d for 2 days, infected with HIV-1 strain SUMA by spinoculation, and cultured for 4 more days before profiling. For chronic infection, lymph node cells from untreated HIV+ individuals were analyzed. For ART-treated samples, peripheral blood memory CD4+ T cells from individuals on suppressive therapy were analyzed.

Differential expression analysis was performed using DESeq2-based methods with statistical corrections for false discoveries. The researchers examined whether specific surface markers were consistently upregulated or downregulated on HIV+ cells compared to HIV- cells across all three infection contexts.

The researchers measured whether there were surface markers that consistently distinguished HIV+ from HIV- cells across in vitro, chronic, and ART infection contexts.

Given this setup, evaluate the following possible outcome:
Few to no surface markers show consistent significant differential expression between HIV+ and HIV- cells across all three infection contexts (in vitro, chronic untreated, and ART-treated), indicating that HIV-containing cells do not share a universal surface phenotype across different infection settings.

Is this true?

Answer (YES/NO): YES